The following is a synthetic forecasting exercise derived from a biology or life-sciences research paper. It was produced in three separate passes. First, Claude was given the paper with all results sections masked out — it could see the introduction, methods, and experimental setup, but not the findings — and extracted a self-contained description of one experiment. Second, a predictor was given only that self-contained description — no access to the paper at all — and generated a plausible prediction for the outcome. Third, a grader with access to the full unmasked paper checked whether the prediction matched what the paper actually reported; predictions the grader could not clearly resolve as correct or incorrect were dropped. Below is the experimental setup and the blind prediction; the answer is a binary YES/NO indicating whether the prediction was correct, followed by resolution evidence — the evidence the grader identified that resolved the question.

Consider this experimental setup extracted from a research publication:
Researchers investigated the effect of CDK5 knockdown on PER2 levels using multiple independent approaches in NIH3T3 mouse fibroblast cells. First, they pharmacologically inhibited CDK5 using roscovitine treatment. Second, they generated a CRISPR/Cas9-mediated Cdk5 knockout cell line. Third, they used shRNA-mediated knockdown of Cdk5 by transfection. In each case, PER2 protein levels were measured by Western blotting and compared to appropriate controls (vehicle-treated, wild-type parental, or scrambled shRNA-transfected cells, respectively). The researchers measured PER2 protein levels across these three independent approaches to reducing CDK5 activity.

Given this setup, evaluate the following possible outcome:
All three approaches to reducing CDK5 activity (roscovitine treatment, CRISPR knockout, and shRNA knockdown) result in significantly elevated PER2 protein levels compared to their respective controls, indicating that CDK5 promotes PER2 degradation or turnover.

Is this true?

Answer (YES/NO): NO